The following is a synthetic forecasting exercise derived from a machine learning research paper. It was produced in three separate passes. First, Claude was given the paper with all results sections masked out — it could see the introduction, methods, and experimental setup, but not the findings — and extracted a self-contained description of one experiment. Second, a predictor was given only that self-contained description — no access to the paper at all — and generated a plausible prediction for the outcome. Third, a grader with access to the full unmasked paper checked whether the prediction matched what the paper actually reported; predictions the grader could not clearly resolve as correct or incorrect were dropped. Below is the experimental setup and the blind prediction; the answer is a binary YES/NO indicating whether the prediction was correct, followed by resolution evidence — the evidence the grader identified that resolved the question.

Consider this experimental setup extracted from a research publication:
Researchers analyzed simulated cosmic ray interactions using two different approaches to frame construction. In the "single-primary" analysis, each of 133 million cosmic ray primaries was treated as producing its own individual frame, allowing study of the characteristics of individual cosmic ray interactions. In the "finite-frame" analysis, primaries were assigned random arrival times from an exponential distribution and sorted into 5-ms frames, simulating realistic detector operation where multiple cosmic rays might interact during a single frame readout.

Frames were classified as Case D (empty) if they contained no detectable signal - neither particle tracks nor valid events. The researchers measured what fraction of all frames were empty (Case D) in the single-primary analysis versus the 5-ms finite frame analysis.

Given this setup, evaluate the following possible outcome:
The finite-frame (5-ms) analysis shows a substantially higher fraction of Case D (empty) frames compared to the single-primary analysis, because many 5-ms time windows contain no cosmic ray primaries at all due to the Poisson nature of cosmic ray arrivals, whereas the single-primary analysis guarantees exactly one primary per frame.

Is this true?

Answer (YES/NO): NO